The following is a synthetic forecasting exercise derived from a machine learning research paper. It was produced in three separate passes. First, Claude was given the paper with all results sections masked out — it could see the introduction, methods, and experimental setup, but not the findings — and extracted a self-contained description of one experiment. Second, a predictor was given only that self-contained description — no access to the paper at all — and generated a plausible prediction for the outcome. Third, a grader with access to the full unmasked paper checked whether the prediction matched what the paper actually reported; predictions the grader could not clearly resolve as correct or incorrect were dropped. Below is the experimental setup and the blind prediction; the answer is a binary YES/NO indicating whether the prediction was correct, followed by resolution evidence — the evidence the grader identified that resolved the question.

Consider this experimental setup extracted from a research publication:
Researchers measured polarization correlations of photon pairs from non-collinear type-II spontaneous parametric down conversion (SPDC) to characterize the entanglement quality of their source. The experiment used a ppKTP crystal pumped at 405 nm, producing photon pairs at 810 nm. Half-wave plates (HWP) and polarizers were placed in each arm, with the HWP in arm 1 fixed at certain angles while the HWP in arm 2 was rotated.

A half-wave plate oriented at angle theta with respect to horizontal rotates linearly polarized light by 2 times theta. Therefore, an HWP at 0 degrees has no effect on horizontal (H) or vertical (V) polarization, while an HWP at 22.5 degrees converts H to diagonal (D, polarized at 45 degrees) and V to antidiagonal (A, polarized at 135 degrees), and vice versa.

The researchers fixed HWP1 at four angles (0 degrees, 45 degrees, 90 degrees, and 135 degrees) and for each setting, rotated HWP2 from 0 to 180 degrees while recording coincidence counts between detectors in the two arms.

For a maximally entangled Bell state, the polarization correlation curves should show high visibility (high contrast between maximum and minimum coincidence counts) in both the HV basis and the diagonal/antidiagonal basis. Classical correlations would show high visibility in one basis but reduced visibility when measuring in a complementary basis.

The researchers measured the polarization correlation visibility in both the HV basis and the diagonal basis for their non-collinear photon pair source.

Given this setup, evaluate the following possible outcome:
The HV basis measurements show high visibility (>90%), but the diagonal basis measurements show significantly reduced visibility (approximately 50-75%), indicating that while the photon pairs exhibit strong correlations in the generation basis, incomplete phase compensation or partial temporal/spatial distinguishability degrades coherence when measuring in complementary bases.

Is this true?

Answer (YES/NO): NO